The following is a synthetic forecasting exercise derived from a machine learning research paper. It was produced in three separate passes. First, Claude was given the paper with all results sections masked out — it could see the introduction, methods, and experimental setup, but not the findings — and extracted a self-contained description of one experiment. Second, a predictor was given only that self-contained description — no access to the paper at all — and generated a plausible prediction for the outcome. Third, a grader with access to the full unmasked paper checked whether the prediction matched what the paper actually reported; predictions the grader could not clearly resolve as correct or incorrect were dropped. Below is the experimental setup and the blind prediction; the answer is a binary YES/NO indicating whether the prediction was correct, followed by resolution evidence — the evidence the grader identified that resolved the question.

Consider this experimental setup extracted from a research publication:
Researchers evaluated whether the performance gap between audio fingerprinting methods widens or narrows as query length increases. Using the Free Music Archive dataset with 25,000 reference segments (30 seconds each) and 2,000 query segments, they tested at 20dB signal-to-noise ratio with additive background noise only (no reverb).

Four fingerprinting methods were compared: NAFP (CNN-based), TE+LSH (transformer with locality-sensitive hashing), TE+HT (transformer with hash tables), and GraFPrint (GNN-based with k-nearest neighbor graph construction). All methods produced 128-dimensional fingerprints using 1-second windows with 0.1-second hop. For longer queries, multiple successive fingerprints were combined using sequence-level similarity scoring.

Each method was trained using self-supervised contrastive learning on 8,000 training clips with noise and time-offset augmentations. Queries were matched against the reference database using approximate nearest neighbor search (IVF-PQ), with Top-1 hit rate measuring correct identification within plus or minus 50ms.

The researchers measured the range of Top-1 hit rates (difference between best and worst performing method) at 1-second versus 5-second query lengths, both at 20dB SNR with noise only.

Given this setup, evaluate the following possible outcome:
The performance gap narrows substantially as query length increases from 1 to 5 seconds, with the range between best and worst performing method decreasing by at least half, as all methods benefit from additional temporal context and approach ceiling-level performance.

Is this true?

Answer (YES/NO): YES